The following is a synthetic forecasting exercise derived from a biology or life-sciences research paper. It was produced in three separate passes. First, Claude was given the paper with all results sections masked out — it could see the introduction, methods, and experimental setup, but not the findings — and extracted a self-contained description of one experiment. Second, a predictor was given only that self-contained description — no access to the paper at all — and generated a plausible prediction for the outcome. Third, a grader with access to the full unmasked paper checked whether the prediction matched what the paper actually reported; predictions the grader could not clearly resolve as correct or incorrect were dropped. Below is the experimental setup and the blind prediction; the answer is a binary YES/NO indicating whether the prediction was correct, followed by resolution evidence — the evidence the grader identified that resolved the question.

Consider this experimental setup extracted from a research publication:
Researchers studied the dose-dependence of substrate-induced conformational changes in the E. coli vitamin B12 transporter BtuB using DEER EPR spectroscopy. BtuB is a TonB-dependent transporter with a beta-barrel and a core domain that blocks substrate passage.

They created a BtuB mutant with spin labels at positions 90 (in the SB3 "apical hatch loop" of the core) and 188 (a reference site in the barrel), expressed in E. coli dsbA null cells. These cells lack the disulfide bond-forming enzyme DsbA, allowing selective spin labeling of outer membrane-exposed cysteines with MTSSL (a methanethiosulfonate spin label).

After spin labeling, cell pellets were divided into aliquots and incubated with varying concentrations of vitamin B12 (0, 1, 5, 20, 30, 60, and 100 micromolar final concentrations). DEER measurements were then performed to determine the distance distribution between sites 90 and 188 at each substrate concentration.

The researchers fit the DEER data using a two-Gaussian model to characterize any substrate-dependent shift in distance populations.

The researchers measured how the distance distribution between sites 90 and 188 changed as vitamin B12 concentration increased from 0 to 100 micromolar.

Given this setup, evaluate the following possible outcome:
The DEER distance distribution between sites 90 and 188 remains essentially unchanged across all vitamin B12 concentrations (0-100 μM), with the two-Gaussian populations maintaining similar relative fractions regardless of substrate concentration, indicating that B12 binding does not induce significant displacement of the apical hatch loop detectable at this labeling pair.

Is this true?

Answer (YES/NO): NO